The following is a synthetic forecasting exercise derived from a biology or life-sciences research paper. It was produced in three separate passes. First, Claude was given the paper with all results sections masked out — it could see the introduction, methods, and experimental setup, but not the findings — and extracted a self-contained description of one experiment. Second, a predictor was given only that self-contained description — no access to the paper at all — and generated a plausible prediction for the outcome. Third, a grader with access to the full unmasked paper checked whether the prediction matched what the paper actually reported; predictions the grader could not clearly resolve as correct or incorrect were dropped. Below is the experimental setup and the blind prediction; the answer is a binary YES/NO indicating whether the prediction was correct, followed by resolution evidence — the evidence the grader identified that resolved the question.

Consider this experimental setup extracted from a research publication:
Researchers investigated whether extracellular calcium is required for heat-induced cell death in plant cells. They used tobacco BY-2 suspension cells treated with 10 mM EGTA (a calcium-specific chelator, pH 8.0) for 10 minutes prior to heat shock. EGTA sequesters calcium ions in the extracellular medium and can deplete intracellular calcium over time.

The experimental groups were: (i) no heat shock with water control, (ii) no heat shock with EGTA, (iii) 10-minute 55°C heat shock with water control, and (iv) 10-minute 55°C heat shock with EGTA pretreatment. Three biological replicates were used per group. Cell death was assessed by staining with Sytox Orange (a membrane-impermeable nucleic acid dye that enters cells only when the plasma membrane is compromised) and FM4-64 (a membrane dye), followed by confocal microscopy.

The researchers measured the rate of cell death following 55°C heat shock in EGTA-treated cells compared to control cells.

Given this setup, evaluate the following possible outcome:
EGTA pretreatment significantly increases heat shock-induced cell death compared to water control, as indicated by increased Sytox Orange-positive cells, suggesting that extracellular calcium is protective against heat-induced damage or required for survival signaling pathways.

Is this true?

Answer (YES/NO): NO